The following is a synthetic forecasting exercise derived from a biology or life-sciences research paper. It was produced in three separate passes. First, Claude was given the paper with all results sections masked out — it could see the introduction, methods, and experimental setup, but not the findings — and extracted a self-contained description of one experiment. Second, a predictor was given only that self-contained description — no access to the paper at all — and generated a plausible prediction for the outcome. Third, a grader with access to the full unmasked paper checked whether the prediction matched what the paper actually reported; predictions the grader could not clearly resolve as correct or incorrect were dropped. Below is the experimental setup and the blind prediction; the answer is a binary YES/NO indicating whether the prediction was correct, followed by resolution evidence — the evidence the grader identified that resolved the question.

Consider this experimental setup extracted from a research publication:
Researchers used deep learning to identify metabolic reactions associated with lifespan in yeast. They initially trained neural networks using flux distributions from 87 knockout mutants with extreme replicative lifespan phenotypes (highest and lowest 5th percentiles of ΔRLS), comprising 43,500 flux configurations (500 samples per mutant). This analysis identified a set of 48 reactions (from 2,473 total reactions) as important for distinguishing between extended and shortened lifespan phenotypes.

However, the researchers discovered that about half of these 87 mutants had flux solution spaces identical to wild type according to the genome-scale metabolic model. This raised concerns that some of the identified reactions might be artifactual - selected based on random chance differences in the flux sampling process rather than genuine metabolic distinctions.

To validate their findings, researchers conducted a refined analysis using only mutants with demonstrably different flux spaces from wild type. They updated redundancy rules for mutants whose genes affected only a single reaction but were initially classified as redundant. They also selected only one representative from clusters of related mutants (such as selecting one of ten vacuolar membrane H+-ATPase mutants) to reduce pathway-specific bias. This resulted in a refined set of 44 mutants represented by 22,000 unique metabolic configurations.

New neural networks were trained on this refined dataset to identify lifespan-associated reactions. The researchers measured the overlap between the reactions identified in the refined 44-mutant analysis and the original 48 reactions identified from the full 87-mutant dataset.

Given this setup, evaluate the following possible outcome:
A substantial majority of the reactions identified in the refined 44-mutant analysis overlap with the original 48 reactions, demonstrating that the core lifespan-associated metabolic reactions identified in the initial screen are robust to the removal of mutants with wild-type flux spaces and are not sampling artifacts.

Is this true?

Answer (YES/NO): NO